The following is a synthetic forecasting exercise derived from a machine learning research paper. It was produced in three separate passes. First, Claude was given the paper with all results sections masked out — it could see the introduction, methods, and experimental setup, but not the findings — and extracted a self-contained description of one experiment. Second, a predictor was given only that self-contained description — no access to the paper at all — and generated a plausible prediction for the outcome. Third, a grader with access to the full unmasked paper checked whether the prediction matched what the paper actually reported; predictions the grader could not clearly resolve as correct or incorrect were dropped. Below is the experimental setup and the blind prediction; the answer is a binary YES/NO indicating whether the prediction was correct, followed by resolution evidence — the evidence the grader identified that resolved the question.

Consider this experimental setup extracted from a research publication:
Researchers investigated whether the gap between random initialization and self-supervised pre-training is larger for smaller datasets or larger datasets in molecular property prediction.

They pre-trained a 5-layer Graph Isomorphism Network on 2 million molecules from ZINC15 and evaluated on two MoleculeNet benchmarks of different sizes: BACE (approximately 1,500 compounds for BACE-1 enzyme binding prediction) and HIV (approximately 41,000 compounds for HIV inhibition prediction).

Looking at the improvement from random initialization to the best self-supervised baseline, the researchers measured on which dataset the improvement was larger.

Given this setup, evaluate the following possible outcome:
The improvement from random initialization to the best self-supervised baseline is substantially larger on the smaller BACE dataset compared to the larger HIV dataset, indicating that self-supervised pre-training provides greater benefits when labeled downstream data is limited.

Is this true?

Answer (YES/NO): YES